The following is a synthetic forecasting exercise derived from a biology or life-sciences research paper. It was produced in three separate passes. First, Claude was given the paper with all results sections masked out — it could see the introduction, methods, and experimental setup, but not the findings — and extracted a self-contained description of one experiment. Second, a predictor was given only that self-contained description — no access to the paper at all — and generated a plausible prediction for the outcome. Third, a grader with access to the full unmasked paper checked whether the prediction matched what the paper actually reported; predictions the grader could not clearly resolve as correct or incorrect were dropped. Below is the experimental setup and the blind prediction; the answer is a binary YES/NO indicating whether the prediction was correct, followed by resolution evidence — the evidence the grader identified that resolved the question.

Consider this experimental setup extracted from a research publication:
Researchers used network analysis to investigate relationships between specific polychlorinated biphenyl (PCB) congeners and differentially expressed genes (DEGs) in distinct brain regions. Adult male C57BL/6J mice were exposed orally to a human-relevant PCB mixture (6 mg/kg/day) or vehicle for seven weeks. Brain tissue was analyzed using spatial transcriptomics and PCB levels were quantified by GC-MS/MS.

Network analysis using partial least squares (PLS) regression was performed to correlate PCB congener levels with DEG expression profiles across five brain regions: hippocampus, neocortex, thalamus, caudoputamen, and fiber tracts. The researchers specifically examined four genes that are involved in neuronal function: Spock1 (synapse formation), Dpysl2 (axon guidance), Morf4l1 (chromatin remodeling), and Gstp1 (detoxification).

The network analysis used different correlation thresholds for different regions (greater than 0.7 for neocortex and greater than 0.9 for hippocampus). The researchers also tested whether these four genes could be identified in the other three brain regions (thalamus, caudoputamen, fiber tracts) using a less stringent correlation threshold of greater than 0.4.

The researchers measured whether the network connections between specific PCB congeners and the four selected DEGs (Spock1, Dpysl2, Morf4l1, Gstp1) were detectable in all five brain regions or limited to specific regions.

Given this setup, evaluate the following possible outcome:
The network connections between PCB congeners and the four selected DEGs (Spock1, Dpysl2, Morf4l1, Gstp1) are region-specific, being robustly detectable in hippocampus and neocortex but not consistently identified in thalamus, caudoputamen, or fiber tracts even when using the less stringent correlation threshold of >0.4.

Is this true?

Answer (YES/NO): YES